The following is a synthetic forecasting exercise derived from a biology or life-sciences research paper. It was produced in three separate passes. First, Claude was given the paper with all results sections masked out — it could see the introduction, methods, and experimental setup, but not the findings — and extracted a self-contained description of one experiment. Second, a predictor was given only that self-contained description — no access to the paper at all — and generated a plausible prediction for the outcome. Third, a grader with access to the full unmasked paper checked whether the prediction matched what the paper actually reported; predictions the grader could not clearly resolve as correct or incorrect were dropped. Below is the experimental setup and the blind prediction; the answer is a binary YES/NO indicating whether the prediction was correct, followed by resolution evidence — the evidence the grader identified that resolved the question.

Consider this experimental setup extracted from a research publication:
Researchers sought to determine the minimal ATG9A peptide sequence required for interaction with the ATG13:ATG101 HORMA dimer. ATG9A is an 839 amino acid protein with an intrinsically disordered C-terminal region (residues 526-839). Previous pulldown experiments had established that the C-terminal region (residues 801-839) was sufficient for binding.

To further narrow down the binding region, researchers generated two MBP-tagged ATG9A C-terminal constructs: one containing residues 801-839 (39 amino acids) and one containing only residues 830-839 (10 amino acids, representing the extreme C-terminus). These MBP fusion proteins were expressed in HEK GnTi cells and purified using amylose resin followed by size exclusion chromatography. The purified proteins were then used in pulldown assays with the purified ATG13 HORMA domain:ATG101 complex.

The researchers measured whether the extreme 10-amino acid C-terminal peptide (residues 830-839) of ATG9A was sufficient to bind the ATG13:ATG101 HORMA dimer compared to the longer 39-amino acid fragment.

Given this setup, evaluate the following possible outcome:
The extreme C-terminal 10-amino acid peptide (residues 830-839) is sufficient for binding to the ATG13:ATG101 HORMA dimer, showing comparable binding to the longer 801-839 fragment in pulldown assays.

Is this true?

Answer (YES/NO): YES